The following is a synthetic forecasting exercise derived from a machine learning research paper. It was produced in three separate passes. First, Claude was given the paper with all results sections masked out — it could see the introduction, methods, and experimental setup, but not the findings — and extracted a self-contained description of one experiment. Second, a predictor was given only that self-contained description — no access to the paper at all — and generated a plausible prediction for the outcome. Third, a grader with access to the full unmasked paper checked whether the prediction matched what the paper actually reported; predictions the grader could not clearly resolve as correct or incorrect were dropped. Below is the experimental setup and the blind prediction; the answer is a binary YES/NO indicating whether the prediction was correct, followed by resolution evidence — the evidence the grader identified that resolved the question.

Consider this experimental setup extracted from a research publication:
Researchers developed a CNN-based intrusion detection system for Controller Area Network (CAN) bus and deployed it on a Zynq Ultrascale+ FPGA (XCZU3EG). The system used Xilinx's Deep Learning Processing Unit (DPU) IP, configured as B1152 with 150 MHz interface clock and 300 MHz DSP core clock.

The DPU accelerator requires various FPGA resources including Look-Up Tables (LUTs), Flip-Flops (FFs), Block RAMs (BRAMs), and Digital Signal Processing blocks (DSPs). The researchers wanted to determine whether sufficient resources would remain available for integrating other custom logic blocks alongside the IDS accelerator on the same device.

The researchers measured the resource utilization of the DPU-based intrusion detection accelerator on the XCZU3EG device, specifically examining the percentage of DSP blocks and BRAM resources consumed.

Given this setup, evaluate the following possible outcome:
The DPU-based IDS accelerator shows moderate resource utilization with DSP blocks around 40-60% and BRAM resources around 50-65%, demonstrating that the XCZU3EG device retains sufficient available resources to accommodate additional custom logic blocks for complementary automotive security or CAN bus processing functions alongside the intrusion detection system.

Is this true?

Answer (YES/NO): YES